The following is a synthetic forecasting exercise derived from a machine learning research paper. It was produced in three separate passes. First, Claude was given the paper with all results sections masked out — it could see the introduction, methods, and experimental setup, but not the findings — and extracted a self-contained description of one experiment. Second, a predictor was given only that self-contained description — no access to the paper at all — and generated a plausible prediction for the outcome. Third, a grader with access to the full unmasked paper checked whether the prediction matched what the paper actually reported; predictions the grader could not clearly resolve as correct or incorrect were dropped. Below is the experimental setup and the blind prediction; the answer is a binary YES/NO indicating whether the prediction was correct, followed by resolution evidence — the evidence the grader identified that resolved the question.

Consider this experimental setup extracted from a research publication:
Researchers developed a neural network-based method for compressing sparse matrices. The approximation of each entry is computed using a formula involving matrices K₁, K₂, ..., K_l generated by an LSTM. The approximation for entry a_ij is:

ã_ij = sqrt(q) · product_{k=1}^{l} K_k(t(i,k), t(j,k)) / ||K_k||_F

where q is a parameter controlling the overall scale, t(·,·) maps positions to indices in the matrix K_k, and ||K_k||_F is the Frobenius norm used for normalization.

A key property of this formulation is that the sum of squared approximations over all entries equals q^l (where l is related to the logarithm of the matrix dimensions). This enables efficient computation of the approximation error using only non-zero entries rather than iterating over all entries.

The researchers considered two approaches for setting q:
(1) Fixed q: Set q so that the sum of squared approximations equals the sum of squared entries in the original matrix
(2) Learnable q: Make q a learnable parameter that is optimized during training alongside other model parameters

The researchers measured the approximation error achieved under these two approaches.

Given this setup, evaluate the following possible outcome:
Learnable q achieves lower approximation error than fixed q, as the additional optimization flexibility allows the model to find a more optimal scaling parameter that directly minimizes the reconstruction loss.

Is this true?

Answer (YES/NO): YES